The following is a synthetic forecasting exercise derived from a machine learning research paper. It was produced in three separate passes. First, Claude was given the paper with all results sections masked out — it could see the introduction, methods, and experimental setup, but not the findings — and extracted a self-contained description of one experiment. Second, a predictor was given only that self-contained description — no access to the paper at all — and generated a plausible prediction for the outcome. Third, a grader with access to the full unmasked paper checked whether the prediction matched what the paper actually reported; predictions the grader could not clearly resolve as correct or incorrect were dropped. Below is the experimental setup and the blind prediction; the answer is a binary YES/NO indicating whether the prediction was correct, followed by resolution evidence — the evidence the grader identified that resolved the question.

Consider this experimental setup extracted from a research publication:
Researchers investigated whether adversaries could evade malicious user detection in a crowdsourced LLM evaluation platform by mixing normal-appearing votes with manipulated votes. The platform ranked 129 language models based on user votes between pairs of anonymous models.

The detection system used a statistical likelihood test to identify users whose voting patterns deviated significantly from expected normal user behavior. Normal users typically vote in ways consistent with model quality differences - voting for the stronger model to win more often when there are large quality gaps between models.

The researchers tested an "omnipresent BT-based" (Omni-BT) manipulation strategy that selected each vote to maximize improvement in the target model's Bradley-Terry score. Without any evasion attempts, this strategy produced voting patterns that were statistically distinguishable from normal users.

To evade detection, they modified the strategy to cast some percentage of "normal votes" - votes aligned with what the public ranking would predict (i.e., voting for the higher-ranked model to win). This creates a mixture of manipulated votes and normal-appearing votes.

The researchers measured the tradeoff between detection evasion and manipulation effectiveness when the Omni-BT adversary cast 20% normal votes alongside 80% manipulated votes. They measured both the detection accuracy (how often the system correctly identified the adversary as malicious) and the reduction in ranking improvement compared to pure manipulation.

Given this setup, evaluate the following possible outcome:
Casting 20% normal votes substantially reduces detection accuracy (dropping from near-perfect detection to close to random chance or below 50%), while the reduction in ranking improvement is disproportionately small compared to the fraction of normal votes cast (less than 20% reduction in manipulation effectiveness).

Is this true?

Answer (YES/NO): YES